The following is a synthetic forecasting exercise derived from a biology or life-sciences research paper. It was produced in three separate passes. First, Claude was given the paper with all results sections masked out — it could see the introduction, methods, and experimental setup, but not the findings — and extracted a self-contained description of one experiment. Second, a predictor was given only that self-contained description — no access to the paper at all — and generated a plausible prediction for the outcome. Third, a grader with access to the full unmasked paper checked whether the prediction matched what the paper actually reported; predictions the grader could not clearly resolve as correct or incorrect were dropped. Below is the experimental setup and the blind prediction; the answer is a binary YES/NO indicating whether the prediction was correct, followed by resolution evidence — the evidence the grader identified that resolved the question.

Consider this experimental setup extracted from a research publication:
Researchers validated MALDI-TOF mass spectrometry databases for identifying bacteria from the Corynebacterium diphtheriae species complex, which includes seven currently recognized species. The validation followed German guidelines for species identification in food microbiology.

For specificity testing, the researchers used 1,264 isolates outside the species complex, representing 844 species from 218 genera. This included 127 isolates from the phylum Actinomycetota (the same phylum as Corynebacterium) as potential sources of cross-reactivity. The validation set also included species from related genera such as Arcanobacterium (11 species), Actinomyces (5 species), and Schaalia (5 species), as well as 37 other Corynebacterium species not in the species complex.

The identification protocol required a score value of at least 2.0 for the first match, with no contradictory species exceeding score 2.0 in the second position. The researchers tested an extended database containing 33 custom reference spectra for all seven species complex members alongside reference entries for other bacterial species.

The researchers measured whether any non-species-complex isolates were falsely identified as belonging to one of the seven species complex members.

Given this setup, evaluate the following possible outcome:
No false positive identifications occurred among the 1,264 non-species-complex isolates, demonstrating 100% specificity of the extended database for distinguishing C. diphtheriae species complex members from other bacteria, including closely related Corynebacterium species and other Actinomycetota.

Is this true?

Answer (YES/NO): YES